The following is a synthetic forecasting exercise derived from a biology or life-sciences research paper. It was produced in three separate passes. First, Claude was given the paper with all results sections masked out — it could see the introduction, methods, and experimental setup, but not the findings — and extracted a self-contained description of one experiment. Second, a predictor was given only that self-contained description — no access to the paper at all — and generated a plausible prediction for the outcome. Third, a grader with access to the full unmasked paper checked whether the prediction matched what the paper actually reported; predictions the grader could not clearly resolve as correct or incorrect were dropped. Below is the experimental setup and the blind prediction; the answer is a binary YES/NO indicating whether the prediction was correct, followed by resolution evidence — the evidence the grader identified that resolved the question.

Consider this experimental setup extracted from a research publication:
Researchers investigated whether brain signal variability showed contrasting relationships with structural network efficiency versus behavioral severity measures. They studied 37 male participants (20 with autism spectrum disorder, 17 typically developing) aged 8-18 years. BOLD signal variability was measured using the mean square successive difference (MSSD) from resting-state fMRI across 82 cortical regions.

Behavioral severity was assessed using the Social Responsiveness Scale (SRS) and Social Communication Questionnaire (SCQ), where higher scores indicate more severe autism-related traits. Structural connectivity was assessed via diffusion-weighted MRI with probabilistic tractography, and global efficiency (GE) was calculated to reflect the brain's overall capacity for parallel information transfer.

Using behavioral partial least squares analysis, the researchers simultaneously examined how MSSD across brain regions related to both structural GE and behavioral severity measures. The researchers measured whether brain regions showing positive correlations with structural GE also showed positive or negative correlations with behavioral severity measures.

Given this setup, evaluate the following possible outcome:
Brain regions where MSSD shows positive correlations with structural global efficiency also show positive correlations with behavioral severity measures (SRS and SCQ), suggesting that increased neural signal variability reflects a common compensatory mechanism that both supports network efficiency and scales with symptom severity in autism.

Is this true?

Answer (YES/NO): NO